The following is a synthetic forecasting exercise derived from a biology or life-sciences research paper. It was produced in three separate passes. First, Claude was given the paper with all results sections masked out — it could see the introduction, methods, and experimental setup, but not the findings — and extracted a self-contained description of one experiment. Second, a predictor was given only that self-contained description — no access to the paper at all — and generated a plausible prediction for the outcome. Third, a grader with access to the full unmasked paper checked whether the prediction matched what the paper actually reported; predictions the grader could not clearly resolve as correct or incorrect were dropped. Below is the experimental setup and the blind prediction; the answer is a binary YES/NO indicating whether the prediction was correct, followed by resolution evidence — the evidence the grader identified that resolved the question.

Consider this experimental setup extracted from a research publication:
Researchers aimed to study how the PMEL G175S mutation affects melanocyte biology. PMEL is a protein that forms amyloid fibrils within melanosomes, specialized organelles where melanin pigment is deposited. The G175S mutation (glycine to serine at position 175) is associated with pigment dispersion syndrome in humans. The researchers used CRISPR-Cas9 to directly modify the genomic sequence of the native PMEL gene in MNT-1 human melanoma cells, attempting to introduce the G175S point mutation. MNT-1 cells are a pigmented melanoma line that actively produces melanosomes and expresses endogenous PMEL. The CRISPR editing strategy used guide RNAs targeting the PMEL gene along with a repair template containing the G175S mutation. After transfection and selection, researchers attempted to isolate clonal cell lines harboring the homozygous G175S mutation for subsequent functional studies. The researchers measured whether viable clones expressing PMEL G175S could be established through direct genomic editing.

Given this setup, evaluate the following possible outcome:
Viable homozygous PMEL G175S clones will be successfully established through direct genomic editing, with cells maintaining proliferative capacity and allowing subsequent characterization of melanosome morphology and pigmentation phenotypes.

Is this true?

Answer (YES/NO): NO